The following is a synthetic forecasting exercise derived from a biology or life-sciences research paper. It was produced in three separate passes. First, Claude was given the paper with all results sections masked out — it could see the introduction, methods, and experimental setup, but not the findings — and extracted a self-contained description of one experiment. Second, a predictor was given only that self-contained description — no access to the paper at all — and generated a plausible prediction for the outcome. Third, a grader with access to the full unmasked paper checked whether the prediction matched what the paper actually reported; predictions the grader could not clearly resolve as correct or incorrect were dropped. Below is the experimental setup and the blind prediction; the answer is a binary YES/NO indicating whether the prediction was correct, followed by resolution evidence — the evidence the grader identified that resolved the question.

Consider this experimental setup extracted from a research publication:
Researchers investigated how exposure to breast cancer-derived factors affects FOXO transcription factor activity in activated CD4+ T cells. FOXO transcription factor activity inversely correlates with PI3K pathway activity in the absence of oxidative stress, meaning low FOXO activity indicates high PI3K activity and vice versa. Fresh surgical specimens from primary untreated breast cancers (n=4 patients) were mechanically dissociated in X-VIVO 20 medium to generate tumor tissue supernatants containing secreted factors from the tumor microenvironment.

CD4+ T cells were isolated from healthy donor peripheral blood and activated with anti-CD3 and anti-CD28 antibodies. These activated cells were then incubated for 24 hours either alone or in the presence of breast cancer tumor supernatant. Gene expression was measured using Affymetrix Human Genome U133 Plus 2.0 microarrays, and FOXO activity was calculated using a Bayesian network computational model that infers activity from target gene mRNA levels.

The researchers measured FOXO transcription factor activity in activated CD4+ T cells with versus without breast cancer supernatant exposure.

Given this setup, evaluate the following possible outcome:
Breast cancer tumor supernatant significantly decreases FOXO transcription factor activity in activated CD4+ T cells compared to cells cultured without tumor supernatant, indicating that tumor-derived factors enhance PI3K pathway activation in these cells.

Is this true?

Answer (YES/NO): NO